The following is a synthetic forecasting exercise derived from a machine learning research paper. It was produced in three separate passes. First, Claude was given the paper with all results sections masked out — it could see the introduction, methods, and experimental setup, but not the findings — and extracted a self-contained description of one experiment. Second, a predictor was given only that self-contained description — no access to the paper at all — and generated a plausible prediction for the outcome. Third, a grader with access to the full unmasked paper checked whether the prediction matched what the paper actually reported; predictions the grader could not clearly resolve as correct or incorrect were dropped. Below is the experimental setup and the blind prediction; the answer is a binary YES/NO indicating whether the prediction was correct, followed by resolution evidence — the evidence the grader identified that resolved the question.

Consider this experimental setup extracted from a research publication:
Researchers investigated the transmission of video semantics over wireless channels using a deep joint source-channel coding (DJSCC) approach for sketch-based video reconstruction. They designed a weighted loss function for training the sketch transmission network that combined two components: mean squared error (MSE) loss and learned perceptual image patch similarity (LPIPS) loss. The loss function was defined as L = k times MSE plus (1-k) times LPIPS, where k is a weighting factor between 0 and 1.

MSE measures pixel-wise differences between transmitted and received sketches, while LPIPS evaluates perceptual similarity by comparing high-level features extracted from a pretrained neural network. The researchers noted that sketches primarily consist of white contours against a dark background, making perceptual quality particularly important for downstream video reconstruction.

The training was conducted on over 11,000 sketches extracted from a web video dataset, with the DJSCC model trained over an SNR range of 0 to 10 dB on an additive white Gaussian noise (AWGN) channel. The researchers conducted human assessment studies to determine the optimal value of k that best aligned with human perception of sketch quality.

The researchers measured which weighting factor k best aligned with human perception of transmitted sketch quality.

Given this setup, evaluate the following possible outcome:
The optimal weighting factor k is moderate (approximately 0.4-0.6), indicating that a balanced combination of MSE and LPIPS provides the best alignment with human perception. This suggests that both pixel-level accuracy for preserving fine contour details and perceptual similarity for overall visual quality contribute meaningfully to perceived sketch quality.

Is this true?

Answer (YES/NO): NO